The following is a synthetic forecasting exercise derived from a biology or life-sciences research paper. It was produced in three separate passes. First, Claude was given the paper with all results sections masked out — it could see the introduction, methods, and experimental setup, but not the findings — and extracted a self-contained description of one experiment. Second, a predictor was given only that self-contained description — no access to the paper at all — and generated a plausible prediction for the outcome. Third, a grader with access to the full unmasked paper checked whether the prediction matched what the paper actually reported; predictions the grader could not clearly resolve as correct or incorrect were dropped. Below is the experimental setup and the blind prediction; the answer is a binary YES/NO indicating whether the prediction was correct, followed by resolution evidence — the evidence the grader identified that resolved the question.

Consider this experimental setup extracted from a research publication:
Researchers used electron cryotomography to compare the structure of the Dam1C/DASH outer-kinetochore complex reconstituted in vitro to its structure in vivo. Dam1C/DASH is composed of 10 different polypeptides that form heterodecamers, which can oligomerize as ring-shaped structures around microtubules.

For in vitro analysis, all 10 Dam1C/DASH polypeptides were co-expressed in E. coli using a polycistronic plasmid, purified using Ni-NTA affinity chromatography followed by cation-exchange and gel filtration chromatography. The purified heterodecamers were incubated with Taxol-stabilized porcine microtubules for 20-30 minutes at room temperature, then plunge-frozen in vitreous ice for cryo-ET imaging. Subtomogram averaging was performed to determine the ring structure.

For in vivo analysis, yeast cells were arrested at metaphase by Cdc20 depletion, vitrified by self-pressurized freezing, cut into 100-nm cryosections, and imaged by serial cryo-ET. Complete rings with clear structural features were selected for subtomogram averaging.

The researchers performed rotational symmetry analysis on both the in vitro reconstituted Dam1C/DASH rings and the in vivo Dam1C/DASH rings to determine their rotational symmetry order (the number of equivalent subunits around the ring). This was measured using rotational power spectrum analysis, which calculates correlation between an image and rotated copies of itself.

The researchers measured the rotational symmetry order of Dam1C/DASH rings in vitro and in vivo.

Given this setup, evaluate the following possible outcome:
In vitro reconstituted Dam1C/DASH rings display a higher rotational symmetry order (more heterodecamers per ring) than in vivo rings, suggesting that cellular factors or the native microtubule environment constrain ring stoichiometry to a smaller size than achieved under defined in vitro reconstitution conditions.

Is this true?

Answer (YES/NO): NO